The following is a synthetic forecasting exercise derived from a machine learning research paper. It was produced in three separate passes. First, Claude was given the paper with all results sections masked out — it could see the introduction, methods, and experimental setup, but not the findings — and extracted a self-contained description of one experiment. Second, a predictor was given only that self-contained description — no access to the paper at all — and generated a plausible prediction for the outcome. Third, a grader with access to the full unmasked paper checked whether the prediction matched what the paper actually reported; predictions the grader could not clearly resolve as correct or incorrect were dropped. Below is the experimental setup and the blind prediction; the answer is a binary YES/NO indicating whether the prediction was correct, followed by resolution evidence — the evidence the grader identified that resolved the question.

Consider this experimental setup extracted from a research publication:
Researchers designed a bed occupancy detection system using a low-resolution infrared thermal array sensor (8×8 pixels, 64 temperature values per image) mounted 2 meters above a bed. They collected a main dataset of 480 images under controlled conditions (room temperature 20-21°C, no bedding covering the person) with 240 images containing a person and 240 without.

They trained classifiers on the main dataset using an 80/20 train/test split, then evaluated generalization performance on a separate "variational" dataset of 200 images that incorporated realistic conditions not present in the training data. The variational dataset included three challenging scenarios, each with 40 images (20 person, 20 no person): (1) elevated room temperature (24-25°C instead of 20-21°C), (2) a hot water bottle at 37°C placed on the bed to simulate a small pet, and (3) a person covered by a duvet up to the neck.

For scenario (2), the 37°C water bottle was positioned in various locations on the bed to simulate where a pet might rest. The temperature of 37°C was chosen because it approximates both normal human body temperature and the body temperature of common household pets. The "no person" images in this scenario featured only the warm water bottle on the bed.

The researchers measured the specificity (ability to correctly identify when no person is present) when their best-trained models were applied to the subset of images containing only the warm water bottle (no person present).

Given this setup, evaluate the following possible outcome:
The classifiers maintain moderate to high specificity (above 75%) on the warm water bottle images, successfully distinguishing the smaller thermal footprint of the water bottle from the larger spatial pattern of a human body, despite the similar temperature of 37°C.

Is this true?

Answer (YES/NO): YES